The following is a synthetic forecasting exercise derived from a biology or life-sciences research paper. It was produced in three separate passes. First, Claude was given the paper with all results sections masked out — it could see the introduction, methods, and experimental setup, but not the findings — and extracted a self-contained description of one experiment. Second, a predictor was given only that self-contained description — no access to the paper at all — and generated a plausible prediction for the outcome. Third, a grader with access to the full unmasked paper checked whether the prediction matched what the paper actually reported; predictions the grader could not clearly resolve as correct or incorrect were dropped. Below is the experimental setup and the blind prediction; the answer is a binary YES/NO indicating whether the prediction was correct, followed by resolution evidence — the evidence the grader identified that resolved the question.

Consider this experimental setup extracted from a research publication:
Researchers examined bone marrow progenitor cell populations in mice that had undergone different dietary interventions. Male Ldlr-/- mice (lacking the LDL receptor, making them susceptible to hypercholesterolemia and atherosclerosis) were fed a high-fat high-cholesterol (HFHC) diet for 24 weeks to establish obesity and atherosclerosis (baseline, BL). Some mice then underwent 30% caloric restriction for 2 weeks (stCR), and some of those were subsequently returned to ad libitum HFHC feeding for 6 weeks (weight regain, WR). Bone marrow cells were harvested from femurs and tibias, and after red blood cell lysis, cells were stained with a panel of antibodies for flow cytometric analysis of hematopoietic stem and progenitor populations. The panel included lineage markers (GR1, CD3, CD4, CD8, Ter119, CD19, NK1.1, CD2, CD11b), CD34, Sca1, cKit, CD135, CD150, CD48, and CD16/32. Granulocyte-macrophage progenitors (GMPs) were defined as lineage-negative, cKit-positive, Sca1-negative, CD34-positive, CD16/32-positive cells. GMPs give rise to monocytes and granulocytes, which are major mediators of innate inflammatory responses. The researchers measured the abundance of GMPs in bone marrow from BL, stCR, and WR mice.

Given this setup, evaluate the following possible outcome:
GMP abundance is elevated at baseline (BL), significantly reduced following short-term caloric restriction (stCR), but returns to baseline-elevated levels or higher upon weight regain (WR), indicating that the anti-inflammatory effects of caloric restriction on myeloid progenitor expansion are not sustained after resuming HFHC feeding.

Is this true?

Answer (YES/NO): YES